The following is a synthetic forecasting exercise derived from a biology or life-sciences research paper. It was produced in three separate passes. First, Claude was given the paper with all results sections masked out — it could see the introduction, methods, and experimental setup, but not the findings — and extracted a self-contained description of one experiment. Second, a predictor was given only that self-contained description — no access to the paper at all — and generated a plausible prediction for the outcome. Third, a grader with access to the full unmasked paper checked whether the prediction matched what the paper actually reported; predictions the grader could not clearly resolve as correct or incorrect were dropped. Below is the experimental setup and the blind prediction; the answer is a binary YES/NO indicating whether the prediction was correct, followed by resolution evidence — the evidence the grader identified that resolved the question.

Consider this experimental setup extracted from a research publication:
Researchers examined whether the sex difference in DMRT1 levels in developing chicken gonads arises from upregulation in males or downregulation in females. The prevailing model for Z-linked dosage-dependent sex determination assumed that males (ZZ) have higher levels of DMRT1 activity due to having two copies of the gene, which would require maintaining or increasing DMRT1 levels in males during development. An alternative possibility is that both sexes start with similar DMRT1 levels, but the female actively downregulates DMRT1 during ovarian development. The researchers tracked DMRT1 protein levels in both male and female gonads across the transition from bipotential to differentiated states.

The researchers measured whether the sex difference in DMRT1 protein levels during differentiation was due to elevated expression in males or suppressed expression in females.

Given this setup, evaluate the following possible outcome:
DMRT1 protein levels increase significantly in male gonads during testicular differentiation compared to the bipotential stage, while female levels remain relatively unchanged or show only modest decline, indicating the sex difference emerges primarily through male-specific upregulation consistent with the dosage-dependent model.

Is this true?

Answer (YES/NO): NO